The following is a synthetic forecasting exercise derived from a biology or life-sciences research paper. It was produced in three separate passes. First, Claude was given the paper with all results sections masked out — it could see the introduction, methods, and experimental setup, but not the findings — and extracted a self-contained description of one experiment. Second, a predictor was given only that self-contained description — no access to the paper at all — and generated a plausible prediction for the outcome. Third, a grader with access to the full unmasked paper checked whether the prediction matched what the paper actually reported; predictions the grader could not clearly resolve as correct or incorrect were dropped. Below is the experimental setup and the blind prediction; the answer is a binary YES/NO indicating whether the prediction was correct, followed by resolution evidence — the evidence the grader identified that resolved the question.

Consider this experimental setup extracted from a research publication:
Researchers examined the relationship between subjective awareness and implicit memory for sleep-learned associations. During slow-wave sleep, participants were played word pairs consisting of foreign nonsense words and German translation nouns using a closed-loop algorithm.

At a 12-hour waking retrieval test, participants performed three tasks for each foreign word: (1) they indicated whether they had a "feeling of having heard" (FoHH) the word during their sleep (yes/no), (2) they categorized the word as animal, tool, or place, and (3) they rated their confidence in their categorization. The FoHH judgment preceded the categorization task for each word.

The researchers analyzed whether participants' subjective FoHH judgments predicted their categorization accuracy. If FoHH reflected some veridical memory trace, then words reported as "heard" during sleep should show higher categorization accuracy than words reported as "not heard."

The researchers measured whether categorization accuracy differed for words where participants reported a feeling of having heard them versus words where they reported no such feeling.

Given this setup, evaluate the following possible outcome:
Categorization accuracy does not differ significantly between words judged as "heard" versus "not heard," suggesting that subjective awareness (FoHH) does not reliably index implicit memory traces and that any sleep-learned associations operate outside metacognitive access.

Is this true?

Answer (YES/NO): YES